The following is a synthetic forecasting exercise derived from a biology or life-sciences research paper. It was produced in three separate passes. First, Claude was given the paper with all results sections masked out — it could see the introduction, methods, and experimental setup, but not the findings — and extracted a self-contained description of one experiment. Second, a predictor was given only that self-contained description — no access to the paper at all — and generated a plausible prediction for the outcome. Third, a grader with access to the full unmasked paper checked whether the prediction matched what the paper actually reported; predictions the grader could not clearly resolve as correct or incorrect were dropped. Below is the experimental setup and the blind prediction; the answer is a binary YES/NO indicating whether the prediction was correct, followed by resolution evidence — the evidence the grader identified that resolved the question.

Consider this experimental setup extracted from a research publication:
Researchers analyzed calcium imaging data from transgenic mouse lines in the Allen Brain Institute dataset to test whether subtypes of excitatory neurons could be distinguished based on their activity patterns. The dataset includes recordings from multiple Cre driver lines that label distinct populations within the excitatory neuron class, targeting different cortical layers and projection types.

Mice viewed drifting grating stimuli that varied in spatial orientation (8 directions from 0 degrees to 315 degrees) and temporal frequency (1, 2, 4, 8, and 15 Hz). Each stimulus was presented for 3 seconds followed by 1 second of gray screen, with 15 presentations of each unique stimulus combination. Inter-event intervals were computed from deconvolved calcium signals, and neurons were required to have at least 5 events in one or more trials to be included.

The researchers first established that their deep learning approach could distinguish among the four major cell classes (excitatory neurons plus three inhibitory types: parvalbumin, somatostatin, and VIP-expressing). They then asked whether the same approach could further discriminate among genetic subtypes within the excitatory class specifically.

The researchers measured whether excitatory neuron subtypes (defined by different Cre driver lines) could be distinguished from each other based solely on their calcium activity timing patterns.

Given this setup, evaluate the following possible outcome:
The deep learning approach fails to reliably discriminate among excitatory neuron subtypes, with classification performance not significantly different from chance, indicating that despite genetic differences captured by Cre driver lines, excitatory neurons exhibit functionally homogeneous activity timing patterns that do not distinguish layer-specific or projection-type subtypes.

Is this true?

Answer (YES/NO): NO